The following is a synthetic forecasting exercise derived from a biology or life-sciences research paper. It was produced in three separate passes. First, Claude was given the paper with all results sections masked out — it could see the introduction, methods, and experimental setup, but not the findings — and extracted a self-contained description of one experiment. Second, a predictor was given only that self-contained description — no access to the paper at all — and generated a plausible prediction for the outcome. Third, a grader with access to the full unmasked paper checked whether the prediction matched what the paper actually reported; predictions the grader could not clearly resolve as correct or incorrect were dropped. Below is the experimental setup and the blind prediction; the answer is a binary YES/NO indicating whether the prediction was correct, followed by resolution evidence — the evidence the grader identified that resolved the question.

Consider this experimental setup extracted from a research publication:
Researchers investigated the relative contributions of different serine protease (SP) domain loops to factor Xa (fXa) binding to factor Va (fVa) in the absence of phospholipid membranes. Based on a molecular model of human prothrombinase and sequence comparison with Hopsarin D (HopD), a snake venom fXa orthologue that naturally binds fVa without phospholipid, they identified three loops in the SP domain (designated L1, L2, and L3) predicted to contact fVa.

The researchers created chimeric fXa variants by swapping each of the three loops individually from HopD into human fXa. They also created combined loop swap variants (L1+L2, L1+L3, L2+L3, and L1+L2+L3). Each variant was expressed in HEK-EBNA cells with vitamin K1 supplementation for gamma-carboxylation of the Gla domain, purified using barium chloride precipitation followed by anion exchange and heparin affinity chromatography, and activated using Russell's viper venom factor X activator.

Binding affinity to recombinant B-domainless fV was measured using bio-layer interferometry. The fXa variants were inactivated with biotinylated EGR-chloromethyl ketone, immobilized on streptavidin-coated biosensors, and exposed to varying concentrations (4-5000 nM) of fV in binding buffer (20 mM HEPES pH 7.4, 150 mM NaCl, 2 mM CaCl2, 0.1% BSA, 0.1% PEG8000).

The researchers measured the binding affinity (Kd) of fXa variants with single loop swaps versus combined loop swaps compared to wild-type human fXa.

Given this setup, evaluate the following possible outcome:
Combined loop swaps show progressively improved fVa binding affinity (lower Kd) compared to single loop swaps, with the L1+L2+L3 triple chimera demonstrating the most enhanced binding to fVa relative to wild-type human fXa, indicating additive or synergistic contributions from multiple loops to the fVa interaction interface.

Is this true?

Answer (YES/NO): NO